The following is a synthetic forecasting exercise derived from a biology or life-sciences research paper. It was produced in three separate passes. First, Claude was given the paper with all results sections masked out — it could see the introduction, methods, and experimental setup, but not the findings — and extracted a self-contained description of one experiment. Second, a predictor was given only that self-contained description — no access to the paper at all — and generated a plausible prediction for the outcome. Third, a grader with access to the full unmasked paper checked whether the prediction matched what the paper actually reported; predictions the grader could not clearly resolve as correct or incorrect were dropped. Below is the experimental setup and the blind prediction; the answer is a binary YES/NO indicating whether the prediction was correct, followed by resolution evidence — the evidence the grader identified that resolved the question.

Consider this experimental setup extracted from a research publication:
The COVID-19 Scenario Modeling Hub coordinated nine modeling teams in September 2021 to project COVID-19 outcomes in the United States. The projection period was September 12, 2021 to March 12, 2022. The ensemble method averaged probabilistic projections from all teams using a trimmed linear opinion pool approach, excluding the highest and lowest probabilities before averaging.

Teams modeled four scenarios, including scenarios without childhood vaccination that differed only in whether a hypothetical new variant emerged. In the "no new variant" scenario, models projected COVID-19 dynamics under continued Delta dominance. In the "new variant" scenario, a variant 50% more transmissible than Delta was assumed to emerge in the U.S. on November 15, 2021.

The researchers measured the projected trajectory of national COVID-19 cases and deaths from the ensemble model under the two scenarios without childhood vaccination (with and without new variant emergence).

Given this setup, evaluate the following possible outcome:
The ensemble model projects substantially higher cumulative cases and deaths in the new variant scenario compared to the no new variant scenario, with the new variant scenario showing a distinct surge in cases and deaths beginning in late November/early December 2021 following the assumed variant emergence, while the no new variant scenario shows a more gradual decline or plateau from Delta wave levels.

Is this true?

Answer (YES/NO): NO